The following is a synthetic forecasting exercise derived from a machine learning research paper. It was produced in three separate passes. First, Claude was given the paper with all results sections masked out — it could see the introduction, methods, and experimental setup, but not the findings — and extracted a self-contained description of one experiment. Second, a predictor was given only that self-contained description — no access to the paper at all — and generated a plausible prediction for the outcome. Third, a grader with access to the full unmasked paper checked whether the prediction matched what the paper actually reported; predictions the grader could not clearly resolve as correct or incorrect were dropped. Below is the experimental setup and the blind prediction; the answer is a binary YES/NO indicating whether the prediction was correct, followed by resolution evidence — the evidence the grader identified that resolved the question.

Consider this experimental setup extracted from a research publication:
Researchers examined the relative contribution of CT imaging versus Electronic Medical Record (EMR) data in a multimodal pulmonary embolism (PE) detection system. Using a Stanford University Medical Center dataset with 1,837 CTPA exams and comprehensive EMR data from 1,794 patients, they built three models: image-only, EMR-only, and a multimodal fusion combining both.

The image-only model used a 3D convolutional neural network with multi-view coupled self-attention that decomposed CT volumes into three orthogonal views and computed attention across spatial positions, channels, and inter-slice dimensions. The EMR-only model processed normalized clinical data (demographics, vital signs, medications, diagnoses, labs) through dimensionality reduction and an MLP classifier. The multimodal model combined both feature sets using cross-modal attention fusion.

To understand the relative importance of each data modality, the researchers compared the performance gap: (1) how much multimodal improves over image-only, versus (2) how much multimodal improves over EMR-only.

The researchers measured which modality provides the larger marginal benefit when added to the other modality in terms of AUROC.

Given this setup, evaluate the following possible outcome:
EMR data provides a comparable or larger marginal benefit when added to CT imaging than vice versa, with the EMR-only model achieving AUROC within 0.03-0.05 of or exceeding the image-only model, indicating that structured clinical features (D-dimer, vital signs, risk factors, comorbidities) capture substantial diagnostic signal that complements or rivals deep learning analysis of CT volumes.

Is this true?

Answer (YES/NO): YES